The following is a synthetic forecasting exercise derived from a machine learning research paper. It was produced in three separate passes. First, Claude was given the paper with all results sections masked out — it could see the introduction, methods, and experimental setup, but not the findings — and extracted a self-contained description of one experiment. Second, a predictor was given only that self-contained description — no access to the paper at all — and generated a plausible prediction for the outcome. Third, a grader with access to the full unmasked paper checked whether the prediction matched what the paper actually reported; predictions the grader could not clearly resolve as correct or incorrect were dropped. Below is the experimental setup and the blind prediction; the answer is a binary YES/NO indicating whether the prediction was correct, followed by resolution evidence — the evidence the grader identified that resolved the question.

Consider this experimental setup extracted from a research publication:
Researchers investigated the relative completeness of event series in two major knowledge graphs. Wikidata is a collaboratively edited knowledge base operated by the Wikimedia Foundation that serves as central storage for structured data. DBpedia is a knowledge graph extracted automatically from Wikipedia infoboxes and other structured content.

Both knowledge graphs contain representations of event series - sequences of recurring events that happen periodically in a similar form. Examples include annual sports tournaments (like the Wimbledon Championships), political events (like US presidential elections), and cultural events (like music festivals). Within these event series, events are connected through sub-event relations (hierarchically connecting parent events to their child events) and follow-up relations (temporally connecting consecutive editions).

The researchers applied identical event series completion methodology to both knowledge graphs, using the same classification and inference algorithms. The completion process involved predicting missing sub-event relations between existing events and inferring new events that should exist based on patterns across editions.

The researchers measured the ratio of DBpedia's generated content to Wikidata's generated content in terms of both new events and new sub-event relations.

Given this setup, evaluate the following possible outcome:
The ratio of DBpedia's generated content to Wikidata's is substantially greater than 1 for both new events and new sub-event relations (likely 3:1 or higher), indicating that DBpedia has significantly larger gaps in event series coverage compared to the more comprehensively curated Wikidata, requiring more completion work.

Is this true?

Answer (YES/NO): NO